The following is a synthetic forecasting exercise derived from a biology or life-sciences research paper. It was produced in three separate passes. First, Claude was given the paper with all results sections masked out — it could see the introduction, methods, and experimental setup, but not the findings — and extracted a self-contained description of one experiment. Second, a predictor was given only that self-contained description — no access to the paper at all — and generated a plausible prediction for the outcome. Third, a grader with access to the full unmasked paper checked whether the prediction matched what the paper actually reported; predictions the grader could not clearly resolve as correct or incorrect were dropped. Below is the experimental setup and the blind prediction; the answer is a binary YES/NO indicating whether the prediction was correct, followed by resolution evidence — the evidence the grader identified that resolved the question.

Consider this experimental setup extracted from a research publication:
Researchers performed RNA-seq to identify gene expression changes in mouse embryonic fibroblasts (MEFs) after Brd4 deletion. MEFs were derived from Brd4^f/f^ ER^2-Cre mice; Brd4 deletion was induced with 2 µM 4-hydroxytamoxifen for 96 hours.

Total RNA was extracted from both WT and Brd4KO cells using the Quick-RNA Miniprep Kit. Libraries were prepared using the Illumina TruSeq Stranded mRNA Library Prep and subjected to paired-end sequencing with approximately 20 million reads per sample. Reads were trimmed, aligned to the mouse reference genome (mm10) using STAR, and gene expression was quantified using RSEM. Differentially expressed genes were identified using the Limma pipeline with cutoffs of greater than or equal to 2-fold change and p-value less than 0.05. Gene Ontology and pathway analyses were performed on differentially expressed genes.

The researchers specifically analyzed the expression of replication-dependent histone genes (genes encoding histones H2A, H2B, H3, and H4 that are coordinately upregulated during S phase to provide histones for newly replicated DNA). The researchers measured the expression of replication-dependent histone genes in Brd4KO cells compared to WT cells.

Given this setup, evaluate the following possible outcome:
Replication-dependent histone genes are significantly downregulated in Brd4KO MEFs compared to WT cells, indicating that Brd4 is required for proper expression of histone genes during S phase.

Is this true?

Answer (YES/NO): YES